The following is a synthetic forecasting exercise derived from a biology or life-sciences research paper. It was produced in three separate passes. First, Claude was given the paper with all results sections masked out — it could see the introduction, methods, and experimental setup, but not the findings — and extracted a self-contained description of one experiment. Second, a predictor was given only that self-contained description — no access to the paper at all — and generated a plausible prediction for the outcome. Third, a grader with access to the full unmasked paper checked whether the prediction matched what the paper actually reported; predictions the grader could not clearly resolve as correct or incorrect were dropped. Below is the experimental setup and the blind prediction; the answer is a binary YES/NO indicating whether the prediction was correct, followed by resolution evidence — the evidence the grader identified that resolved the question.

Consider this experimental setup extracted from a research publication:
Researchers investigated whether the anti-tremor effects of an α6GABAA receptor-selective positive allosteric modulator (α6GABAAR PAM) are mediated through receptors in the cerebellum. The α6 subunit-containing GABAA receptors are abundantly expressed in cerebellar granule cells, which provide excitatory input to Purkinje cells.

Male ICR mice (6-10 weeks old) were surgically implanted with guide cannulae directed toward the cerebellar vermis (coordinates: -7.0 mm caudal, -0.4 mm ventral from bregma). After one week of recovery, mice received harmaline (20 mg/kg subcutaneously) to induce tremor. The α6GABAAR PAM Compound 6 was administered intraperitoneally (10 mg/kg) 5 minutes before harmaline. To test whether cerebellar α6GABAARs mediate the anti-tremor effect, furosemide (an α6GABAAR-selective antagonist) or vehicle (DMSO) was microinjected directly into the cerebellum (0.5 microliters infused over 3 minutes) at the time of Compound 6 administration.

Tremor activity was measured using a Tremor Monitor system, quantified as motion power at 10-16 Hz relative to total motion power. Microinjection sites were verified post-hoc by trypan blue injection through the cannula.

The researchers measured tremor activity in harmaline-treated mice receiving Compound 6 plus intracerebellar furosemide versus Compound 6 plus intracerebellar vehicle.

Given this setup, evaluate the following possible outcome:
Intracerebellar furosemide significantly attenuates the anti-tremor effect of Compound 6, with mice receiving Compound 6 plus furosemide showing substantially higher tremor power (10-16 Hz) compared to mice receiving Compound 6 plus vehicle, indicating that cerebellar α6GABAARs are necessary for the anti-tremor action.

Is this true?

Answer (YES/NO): YES